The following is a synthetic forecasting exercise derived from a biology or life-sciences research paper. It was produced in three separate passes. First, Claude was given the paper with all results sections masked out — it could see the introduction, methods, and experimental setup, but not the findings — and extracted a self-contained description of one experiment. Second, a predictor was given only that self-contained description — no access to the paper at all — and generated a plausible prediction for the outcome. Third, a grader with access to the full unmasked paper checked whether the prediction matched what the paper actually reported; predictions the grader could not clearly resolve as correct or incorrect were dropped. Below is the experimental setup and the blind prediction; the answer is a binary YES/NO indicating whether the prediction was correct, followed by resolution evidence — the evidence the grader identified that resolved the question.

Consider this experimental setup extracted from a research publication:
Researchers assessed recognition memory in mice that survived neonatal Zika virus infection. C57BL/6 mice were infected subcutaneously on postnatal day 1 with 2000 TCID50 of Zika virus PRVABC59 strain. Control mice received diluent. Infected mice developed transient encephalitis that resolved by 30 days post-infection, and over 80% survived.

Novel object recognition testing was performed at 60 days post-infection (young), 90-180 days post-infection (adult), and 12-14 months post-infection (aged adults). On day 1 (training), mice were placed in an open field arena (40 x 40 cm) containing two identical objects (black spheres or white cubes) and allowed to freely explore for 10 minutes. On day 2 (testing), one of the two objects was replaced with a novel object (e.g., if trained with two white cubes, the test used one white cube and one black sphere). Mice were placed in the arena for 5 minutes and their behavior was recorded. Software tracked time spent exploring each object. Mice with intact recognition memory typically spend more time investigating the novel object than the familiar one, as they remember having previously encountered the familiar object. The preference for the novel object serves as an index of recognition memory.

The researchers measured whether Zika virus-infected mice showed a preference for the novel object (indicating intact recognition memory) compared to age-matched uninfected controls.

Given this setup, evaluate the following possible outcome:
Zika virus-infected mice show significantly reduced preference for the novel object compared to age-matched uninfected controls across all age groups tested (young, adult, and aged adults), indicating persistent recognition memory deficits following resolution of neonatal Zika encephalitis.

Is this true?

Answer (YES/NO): NO